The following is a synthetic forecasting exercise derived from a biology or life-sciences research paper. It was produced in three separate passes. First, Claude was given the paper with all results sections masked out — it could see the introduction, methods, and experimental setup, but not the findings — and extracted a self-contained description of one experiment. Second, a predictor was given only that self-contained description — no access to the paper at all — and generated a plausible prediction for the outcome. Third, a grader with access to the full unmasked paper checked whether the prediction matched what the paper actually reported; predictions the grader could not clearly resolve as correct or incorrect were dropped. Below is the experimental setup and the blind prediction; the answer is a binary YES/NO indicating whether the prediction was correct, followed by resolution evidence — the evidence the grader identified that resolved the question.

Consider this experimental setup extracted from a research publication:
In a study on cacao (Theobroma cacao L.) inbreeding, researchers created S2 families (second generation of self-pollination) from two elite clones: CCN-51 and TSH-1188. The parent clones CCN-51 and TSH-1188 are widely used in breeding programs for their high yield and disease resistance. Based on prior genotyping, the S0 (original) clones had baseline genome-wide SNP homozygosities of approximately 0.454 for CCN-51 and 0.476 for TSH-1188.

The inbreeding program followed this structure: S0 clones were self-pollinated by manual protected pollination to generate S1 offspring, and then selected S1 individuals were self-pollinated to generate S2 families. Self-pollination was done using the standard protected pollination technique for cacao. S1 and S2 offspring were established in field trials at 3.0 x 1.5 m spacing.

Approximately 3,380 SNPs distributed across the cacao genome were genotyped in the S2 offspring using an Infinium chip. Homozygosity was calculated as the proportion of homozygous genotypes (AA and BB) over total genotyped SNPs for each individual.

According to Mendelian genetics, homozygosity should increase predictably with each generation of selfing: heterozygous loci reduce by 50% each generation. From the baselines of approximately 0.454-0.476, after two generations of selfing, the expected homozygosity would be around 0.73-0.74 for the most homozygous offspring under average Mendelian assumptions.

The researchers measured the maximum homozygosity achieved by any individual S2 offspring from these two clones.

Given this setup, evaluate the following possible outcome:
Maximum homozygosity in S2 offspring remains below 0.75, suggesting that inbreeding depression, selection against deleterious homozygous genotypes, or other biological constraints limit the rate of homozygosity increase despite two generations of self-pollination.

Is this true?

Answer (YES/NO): NO